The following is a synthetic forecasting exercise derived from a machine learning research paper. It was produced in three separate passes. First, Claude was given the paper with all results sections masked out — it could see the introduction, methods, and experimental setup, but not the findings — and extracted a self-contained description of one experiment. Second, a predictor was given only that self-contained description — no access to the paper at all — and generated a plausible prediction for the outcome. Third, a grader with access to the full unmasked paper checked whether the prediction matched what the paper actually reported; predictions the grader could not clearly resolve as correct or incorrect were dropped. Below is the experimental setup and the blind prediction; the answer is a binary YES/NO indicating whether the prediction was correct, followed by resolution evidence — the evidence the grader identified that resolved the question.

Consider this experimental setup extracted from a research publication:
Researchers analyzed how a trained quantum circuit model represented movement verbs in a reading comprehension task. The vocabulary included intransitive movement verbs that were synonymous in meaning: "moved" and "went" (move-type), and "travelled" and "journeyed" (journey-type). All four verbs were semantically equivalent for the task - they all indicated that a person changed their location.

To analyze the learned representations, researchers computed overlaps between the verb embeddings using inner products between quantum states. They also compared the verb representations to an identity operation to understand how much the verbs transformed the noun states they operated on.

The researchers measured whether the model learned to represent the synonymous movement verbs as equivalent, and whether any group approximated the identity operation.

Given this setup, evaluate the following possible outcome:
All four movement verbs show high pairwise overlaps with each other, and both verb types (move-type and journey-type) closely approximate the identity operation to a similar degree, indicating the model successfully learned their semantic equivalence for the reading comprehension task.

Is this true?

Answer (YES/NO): NO